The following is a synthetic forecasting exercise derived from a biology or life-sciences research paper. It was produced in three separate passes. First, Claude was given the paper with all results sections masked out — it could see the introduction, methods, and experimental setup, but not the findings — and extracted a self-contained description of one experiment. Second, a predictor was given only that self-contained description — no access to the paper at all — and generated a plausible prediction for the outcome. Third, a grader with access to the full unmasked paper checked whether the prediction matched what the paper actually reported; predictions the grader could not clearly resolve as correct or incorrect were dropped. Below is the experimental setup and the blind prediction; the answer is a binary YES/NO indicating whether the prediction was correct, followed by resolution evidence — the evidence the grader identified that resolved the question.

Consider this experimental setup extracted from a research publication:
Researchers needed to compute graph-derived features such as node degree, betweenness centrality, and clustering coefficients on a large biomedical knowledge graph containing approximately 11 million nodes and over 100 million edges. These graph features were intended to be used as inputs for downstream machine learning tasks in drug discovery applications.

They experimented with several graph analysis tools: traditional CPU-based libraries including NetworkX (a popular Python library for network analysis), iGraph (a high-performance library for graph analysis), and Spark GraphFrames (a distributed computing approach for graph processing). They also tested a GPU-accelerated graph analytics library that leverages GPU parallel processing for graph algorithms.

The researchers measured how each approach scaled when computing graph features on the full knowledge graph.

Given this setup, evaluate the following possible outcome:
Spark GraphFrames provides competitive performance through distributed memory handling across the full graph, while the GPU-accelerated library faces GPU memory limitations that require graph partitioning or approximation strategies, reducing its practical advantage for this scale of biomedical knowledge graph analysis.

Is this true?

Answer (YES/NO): NO